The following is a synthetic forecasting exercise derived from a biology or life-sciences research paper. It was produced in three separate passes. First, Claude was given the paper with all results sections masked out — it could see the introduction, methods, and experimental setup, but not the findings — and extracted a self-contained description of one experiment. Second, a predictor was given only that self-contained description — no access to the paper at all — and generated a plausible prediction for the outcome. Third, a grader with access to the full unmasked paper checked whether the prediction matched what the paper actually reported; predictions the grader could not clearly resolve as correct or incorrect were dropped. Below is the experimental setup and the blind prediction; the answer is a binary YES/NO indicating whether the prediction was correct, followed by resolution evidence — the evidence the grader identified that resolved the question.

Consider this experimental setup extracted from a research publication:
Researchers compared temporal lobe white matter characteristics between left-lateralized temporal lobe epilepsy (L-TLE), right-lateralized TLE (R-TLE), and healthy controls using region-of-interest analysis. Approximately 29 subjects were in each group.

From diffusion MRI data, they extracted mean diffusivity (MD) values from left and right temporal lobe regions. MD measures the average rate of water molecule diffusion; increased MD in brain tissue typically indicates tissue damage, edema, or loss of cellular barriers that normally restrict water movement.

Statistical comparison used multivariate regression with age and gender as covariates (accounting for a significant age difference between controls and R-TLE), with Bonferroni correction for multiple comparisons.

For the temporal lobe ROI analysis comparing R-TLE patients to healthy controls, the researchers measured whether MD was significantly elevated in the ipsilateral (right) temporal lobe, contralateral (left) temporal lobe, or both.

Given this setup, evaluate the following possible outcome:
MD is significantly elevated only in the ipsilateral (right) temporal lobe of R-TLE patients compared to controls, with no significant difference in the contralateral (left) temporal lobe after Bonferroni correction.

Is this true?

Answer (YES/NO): NO